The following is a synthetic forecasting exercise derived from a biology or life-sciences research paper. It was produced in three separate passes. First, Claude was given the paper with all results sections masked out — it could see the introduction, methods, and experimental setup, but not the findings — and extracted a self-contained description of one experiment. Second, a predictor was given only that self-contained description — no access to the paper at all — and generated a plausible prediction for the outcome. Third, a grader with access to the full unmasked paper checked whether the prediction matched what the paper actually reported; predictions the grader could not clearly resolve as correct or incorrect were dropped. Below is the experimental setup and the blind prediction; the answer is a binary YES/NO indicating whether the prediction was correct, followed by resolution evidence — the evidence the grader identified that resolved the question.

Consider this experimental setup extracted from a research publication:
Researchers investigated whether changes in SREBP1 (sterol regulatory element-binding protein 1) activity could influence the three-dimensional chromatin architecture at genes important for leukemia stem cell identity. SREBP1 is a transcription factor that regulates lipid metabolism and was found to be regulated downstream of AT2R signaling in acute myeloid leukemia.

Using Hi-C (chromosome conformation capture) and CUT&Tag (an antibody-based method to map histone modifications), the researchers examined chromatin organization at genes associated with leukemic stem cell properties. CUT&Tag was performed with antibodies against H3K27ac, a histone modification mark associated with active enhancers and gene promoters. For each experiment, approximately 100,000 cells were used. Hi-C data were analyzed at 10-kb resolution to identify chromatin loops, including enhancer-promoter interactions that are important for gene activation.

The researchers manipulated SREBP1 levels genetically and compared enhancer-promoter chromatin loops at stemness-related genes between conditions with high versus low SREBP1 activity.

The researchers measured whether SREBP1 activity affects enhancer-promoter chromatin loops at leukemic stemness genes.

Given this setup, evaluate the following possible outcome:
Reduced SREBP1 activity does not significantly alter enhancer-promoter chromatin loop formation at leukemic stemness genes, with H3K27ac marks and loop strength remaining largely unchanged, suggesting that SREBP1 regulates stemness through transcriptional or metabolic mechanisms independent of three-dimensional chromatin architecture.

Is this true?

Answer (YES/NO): NO